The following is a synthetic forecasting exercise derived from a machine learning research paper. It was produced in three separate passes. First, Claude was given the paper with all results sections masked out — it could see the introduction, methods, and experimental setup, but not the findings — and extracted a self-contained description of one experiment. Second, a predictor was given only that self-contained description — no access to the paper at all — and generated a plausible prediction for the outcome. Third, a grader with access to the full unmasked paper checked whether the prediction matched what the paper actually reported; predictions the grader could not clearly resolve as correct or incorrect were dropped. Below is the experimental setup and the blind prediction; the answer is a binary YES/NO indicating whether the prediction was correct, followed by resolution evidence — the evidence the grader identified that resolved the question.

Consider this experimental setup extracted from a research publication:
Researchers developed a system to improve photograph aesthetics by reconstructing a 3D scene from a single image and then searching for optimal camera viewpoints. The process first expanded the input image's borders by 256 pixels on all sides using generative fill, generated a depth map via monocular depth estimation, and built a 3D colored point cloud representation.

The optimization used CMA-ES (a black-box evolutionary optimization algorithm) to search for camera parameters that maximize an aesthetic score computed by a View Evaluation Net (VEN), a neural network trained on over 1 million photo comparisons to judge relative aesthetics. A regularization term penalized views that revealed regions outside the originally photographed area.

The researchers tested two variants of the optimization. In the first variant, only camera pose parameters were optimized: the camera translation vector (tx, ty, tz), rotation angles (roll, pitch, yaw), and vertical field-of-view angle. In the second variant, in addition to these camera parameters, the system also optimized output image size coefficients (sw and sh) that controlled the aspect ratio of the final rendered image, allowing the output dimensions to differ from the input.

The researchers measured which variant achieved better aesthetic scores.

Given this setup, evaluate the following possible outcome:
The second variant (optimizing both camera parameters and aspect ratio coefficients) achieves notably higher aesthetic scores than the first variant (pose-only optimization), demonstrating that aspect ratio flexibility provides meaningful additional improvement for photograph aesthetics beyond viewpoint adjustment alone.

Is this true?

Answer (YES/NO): YES